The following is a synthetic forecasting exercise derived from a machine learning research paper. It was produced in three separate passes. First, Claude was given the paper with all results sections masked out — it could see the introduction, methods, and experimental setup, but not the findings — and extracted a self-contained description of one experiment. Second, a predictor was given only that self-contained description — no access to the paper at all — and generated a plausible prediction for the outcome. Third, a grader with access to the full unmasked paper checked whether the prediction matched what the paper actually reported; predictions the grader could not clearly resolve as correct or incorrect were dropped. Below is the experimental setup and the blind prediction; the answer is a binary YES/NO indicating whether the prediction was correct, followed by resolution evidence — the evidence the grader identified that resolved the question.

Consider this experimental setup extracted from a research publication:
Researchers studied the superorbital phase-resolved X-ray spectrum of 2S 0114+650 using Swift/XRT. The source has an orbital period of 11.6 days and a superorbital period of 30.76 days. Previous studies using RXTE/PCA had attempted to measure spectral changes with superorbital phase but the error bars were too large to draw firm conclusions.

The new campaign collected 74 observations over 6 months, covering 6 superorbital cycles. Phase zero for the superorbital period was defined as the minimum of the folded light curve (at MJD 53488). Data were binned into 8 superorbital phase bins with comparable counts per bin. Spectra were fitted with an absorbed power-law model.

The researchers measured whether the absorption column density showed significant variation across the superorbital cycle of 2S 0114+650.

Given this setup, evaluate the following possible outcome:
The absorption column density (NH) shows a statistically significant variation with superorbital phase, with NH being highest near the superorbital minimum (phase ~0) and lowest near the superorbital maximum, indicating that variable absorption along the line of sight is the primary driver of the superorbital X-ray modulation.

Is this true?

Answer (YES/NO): NO